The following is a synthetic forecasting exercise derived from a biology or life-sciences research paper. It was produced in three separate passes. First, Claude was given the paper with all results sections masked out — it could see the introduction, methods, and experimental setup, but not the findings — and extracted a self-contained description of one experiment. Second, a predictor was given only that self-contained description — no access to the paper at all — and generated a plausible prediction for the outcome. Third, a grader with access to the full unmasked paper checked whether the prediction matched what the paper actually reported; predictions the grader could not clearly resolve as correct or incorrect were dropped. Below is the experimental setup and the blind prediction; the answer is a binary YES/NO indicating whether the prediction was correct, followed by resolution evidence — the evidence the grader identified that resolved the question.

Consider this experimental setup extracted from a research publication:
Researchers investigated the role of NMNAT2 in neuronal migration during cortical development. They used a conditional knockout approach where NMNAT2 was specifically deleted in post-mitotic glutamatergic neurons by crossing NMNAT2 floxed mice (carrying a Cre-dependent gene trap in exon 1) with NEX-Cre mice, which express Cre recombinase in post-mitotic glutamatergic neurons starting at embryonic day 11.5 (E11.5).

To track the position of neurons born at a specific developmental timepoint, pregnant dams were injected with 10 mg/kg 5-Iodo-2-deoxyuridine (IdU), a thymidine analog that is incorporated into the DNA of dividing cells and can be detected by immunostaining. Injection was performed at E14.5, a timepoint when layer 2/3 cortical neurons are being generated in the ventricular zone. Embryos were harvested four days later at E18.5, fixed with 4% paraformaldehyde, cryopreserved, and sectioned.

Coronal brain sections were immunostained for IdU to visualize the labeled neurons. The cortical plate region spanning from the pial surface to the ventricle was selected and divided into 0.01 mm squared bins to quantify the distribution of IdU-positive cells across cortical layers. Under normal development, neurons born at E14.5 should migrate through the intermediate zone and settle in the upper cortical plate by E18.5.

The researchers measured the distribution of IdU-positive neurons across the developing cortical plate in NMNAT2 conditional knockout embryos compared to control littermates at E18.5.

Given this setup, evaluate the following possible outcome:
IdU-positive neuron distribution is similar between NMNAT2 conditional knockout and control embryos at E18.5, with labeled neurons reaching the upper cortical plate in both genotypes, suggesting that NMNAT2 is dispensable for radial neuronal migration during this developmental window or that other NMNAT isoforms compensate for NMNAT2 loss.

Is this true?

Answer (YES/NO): YES